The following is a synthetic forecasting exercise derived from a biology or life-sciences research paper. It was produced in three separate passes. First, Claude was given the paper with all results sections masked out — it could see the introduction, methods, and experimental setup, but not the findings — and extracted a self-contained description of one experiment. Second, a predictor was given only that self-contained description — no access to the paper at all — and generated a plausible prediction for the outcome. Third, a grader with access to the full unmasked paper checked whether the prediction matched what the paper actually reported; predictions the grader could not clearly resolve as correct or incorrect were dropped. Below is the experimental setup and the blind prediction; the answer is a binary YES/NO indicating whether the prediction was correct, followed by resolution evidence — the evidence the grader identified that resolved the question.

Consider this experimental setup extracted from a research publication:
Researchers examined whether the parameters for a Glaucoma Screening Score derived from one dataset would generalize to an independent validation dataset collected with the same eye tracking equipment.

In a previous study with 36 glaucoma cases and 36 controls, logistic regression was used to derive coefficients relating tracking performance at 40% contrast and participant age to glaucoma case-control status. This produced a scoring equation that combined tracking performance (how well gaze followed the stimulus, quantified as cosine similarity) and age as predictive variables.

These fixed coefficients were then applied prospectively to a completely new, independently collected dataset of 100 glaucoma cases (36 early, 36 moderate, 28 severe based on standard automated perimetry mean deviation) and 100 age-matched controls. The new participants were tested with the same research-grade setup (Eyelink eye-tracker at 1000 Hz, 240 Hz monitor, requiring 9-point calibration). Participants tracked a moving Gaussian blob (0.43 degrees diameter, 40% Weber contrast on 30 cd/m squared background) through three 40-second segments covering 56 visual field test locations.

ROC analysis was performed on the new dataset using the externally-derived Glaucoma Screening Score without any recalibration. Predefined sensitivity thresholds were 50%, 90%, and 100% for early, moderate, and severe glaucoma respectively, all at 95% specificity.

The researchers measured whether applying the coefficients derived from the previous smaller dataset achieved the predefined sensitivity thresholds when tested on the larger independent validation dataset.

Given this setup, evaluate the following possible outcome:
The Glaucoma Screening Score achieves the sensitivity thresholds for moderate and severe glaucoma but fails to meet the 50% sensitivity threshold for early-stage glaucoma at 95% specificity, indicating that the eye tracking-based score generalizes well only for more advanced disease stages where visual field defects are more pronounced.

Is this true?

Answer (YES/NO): NO